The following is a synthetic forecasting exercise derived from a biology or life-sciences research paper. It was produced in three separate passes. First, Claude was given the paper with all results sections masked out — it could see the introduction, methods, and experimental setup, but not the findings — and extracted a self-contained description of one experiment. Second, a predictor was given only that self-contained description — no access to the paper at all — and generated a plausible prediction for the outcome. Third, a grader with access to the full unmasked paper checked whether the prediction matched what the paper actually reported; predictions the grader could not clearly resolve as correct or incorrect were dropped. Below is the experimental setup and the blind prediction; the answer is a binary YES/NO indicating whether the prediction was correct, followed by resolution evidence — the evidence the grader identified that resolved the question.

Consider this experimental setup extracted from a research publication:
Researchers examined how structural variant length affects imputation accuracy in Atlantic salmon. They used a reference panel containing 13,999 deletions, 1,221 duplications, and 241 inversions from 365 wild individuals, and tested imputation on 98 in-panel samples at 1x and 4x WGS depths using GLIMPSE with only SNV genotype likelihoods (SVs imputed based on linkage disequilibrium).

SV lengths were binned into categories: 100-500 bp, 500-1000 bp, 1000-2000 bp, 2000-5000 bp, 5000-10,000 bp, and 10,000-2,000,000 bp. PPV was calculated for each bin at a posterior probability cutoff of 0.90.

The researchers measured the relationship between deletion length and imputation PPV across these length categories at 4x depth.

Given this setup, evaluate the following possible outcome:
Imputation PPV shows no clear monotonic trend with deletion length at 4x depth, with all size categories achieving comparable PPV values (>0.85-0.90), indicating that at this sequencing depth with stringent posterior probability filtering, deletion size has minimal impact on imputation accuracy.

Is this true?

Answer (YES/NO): NO